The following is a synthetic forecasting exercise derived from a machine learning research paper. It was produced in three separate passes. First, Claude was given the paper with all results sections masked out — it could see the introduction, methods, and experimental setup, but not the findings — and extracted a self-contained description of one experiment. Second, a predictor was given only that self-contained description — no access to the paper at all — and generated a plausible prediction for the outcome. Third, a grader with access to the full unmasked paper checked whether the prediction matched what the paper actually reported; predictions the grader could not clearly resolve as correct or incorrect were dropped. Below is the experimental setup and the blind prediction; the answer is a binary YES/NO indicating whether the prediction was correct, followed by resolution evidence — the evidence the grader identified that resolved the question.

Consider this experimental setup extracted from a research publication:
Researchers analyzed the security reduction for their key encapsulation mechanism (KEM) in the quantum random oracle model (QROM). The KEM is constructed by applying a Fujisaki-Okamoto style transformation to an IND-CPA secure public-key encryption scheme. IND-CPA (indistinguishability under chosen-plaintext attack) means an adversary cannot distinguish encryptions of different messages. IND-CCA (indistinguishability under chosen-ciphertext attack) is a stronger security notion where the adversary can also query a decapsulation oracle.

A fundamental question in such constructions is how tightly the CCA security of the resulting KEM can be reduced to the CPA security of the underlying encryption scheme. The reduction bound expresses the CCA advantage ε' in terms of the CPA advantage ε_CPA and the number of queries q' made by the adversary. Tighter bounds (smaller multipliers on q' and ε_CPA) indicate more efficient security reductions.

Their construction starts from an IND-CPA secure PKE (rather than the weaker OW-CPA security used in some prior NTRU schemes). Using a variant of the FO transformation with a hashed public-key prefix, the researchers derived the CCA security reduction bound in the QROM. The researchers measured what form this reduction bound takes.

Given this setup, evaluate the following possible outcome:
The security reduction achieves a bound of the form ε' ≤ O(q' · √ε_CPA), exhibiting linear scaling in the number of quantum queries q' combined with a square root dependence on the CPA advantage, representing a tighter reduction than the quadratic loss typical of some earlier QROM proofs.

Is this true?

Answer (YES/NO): NO